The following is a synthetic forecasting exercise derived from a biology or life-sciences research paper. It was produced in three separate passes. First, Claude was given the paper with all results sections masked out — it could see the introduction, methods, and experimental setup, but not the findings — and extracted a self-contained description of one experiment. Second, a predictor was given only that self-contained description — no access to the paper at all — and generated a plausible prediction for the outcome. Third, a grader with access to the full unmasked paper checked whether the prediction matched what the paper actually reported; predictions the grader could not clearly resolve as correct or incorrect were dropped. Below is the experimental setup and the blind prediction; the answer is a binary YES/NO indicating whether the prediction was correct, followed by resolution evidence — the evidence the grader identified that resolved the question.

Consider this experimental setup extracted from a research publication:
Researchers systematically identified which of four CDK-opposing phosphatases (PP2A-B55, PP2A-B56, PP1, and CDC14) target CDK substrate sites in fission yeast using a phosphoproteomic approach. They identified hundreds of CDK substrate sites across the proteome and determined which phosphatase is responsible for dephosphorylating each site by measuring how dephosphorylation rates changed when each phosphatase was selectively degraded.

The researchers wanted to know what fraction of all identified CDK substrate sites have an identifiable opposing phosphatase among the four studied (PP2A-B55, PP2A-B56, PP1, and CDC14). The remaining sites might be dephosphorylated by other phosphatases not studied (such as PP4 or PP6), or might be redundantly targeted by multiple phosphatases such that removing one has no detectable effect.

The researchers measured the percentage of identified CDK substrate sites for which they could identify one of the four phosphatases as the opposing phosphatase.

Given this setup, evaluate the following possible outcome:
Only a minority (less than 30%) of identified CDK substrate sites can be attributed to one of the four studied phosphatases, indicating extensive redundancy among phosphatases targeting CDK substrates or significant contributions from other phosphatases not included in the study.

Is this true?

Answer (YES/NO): NO